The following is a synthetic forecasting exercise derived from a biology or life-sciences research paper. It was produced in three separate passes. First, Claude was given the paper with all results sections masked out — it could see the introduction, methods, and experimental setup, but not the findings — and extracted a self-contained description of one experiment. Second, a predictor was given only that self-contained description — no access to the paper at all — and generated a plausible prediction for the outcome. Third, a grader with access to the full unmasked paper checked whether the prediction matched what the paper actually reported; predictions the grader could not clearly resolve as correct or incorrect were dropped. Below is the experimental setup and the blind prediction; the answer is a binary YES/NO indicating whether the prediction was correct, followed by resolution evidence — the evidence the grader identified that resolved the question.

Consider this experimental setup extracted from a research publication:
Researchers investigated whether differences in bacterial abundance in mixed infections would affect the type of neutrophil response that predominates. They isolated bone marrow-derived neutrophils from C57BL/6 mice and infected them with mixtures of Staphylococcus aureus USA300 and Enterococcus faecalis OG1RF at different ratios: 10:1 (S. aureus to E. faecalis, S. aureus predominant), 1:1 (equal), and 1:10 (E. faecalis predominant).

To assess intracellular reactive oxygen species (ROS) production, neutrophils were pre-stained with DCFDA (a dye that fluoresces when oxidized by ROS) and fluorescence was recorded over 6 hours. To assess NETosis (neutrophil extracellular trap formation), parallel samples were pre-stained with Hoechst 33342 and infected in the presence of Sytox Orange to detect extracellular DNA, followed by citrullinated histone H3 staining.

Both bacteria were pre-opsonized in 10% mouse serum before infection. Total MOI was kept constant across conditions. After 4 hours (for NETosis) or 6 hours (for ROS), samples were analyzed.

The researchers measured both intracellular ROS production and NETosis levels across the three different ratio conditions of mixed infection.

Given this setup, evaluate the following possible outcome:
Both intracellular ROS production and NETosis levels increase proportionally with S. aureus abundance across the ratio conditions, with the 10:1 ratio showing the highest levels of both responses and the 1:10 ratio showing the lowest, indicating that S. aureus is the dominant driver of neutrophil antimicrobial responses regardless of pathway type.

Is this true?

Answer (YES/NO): NO